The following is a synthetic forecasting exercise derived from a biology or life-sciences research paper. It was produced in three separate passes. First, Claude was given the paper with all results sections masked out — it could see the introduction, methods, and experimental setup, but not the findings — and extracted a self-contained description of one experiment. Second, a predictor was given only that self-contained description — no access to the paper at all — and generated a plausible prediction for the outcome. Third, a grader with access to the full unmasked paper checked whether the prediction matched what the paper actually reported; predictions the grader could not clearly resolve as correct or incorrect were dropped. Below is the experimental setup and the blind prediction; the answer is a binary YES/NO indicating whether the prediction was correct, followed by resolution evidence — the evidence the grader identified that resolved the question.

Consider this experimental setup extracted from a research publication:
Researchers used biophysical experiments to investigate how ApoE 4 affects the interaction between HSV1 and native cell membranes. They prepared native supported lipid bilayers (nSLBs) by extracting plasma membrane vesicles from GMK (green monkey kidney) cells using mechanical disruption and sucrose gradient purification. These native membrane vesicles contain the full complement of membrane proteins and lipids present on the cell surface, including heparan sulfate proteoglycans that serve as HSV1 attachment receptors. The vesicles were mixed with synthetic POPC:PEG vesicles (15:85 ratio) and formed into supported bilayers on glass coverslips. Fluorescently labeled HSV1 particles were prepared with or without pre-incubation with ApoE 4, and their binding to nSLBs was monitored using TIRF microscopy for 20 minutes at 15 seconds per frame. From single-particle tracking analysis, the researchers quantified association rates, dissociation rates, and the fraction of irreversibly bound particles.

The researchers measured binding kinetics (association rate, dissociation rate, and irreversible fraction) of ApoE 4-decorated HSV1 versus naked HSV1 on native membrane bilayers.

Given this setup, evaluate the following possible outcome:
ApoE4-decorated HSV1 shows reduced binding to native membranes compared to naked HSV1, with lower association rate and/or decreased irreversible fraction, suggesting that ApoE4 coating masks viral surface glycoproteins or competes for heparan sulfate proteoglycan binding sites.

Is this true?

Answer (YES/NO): NO